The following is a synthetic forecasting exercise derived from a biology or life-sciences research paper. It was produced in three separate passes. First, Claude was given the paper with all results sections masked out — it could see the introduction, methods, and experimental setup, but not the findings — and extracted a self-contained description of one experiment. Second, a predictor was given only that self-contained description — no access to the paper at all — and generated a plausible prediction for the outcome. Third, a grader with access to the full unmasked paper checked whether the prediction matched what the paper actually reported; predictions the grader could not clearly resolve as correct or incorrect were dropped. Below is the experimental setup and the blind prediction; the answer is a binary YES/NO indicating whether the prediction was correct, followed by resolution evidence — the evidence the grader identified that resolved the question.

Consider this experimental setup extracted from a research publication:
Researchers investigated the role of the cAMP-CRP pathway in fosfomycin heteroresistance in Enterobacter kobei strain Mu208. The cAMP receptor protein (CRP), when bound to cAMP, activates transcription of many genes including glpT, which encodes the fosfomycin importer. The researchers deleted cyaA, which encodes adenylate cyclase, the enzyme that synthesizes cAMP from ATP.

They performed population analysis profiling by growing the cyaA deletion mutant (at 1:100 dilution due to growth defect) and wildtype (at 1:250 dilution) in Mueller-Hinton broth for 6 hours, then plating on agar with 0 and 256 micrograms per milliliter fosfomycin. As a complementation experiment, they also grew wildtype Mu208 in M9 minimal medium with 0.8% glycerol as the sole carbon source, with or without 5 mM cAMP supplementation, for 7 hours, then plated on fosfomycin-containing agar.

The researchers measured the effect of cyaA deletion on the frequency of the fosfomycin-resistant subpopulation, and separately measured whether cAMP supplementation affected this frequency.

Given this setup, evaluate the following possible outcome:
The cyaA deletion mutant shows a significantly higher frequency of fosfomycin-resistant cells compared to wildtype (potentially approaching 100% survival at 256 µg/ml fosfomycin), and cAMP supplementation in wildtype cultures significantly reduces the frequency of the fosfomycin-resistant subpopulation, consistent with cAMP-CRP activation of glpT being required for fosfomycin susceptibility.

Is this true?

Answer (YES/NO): YES